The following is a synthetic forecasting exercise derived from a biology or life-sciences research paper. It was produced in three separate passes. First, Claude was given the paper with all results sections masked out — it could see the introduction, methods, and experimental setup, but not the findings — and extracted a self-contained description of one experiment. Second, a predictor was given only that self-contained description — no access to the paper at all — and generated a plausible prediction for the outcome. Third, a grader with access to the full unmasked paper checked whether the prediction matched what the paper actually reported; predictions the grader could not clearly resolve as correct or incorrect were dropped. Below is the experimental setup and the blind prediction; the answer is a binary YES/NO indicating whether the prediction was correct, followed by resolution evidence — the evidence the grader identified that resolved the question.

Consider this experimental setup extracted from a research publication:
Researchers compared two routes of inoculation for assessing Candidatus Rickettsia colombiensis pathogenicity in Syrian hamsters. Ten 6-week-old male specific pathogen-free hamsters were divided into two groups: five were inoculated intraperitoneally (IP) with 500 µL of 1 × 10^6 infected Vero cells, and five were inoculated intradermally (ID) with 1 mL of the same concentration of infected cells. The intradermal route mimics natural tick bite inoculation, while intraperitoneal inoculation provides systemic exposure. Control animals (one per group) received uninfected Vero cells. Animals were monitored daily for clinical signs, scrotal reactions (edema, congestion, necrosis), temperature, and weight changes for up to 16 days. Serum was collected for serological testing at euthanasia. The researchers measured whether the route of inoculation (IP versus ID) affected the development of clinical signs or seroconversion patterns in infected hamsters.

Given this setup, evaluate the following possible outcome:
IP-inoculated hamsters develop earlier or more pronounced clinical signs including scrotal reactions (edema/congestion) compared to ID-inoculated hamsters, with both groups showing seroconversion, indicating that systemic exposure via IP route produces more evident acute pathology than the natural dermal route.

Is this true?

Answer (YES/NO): NO